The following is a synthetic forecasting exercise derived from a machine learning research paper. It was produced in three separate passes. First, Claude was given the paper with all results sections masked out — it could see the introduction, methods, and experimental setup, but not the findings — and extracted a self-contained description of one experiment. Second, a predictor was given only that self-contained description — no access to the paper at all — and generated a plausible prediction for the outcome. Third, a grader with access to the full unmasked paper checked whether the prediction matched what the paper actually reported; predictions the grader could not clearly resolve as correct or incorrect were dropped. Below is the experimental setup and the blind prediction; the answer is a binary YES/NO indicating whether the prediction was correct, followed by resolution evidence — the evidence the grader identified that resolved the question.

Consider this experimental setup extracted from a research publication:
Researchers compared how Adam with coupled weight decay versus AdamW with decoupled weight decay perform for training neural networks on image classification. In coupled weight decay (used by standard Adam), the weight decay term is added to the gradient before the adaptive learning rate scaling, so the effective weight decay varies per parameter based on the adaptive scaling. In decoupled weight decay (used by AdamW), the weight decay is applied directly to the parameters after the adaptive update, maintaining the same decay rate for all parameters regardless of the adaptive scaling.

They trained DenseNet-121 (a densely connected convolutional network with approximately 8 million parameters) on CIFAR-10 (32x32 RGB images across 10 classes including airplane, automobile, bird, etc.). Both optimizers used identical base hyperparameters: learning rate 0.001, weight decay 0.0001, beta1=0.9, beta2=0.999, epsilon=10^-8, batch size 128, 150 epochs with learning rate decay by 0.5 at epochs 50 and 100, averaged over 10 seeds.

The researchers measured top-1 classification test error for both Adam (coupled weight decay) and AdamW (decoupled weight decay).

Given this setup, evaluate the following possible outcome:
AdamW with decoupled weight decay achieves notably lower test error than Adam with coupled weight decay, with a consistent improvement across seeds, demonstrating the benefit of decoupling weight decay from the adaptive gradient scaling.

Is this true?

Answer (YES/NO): YES